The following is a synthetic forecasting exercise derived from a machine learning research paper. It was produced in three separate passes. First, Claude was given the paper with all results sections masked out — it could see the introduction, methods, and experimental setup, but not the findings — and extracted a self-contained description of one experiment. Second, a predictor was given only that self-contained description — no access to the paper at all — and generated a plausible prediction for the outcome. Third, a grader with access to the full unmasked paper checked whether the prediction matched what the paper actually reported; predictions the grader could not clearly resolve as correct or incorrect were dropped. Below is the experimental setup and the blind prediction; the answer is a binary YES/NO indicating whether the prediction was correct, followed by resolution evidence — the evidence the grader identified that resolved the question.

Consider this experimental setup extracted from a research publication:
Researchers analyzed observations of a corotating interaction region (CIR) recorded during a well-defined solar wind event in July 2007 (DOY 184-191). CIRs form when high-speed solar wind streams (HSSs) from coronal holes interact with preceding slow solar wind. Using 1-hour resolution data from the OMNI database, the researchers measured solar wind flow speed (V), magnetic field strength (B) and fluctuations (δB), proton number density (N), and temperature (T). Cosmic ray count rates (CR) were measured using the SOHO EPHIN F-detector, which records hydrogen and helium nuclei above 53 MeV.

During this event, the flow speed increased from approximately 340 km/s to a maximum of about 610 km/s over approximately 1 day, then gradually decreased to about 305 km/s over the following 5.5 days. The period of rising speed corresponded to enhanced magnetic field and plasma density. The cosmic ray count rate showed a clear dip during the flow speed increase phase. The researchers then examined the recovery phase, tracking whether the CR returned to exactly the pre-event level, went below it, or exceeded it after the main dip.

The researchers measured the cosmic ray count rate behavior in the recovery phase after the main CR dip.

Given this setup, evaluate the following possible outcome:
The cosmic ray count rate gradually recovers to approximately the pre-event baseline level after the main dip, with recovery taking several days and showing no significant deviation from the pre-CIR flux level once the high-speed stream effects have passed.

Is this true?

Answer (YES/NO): NO